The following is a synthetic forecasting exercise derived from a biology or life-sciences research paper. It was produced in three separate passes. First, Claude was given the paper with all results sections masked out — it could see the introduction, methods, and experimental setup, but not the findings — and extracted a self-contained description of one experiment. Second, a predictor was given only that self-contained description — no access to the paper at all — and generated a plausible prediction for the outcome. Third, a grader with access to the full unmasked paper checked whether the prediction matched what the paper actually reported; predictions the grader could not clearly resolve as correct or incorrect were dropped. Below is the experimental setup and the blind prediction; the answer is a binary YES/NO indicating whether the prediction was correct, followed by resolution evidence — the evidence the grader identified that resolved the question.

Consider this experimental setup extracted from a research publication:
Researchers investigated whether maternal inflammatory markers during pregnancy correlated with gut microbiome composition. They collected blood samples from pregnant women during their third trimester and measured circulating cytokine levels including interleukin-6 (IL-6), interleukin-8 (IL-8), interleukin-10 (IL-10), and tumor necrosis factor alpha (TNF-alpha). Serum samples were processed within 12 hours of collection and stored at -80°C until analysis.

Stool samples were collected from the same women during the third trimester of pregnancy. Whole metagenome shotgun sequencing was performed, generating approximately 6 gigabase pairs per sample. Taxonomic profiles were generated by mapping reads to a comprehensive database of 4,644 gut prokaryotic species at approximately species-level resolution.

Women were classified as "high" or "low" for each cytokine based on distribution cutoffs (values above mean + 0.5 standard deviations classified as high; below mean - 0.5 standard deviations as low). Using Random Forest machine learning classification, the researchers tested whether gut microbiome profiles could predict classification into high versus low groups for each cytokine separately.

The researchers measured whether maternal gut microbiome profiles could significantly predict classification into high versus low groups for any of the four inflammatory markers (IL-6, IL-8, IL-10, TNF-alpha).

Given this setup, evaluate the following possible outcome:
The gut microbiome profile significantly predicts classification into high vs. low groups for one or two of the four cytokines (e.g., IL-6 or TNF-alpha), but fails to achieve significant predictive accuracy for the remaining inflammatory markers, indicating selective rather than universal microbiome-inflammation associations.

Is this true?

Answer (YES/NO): YES